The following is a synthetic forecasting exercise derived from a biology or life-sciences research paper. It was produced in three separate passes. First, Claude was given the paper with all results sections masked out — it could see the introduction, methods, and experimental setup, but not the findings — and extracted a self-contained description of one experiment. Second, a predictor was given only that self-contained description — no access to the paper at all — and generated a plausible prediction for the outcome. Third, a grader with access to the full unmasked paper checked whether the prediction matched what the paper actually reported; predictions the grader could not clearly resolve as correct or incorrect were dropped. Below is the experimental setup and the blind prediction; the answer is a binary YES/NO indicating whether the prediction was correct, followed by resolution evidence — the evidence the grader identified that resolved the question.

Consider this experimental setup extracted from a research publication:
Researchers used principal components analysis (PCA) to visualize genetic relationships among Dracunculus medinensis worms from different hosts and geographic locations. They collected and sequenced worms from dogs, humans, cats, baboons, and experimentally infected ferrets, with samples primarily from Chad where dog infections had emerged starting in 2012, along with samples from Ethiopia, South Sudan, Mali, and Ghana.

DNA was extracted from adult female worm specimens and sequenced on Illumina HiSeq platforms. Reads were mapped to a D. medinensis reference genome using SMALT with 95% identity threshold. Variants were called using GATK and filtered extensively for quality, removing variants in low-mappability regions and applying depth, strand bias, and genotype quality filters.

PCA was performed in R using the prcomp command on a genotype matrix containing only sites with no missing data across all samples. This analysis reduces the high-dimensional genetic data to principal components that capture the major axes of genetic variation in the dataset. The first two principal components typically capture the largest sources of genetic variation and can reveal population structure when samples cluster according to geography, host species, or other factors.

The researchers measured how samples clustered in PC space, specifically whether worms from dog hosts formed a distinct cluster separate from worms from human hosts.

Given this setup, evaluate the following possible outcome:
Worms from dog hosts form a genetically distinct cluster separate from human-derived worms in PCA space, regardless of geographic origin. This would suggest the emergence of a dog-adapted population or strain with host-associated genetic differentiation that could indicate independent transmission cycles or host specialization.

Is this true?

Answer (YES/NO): NO